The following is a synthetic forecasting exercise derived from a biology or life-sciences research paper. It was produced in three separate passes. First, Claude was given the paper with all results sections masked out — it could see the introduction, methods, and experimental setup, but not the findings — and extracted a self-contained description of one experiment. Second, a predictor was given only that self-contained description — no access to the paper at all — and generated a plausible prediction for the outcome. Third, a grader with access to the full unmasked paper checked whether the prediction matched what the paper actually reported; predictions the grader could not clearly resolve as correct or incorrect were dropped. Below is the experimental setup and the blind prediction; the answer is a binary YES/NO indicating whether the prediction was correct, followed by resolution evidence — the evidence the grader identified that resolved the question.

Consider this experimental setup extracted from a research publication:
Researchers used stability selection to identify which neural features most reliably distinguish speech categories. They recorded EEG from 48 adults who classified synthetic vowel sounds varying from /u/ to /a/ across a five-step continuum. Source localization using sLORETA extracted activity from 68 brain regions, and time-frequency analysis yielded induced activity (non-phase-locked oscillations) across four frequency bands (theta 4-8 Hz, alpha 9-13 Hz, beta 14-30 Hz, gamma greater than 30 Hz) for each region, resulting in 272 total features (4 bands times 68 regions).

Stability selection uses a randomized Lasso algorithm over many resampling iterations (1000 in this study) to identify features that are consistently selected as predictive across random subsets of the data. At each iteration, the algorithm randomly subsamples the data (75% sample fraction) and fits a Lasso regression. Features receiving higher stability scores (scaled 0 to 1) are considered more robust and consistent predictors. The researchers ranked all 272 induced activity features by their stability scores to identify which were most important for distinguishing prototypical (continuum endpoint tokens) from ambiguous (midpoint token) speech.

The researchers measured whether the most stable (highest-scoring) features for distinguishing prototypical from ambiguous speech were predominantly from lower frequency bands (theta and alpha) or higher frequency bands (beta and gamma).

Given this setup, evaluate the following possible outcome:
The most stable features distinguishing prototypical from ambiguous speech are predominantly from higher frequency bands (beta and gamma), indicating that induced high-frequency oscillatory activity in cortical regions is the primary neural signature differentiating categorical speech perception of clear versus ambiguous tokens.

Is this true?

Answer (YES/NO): YES